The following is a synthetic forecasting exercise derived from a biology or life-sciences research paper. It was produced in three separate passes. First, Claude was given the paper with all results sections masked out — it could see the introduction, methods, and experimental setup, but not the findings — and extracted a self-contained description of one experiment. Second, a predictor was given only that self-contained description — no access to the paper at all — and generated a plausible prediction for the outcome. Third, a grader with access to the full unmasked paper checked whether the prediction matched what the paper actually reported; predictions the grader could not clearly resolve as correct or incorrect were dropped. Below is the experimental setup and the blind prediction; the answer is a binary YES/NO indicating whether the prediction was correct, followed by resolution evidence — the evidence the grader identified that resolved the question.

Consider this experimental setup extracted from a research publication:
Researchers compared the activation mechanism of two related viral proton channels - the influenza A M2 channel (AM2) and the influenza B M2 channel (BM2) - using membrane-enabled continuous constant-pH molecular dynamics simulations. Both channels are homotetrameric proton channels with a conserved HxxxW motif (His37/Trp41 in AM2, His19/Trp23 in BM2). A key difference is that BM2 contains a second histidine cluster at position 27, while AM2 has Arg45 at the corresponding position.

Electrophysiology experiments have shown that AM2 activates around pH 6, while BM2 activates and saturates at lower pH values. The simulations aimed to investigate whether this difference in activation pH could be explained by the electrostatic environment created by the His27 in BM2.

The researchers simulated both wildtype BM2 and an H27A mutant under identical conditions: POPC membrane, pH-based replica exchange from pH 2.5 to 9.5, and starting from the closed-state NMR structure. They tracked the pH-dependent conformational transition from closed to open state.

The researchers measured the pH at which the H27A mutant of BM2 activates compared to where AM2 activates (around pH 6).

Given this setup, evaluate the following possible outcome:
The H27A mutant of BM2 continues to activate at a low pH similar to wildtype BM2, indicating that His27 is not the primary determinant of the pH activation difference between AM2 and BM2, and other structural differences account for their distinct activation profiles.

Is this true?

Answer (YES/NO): YES